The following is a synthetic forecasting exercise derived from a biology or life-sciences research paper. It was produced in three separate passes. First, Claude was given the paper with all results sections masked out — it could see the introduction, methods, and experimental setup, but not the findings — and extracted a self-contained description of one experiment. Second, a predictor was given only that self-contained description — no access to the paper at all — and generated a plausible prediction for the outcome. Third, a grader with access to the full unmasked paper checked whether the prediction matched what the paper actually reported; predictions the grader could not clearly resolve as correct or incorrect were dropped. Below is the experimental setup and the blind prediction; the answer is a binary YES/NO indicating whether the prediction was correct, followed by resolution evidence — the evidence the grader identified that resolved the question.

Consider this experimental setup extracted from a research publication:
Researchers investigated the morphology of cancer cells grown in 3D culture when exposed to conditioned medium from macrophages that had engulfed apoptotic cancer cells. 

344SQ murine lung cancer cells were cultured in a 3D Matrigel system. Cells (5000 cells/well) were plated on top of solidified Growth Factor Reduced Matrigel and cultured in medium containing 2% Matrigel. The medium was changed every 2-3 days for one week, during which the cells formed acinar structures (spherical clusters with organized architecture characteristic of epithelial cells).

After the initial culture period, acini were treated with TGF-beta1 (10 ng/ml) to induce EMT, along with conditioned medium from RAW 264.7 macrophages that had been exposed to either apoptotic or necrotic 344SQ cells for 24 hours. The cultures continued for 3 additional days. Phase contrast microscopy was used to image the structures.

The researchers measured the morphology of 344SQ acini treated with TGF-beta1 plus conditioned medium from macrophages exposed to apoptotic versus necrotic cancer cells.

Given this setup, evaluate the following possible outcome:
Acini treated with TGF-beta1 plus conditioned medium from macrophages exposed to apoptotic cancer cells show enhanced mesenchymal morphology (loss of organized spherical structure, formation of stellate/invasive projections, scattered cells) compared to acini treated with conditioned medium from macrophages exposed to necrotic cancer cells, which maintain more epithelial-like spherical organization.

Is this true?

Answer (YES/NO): NO